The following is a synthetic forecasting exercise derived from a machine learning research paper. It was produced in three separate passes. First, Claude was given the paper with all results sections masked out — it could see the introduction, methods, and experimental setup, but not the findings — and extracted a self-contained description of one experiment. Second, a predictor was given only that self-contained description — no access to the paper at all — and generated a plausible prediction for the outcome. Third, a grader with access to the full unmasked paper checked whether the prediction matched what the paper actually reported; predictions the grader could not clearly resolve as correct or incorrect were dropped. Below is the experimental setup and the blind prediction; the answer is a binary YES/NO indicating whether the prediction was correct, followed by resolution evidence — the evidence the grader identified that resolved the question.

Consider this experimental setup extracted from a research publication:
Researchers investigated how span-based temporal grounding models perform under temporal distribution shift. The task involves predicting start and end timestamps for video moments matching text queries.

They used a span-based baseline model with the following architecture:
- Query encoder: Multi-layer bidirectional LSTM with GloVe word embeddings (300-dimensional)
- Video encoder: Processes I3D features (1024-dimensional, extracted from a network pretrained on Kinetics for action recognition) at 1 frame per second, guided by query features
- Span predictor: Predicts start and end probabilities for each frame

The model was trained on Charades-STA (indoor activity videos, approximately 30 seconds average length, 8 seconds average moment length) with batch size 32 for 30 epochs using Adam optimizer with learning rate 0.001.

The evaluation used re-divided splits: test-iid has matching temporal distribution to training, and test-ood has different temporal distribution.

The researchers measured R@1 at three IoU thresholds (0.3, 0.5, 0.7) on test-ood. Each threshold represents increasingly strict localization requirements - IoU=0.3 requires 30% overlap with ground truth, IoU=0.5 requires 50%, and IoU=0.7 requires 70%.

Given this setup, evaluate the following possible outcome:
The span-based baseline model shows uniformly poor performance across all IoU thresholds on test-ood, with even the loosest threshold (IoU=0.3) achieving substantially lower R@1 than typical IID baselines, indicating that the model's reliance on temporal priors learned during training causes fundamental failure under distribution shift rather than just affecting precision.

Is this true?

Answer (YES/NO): NO